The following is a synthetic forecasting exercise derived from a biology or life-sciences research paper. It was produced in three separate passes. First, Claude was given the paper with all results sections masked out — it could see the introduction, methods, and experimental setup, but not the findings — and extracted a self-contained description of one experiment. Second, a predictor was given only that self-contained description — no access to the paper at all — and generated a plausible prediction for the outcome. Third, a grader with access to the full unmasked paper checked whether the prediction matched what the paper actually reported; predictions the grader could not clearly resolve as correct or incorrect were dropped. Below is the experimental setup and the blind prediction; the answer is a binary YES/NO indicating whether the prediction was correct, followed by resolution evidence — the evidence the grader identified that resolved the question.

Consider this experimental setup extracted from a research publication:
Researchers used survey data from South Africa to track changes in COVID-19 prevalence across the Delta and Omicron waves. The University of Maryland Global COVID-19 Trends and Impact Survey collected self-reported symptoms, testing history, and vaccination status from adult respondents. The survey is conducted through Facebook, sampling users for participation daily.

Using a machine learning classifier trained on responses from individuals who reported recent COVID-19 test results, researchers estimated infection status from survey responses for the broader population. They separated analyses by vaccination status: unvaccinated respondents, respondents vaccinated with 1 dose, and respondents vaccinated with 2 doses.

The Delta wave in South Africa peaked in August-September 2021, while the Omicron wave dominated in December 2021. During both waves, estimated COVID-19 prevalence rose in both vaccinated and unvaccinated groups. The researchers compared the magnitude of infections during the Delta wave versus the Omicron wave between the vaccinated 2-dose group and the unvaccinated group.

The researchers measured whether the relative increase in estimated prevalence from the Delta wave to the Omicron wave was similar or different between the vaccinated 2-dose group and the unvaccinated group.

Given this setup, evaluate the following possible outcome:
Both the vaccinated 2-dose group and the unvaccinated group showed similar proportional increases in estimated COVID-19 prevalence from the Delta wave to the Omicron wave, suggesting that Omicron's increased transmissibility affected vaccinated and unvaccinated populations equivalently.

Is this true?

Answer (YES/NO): NO